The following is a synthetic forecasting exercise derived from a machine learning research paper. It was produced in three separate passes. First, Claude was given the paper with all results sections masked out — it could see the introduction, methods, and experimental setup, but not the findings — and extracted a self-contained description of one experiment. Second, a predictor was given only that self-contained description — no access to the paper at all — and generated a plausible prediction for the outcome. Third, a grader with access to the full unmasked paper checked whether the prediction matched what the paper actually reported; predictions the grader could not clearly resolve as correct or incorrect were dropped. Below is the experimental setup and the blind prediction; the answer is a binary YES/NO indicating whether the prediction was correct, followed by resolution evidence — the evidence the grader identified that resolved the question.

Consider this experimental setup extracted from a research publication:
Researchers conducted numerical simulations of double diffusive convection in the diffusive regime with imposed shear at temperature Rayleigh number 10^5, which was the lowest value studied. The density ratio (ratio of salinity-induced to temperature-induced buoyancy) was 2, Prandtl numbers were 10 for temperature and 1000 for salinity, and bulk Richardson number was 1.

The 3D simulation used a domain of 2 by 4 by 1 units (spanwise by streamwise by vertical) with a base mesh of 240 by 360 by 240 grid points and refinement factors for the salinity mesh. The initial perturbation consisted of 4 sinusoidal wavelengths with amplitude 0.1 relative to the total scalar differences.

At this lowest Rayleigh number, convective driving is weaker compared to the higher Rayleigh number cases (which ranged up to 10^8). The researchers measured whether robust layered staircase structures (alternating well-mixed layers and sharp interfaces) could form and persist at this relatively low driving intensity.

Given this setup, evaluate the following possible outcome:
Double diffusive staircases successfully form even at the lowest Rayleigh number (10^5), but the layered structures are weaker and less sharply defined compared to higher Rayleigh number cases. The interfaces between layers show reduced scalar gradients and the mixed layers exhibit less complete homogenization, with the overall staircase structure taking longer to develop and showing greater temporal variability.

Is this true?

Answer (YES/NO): NO